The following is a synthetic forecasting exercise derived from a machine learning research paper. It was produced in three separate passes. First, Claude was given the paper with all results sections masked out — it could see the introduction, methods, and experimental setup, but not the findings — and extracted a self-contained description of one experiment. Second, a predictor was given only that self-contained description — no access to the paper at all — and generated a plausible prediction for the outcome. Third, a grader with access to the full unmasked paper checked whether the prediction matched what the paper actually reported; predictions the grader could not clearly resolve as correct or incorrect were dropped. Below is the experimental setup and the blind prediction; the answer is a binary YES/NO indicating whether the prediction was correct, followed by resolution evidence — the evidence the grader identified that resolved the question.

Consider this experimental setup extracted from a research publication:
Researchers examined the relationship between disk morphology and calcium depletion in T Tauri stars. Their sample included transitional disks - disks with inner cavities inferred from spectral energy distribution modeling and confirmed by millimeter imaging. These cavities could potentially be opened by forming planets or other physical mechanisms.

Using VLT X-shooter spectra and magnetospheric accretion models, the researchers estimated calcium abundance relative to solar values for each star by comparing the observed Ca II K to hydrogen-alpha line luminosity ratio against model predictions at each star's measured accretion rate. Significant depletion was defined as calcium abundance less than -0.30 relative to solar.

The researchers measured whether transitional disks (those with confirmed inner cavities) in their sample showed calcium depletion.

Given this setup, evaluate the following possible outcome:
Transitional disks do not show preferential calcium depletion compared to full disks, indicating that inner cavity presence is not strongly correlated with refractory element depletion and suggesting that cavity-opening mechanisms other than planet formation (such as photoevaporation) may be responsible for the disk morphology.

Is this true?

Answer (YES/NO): NO